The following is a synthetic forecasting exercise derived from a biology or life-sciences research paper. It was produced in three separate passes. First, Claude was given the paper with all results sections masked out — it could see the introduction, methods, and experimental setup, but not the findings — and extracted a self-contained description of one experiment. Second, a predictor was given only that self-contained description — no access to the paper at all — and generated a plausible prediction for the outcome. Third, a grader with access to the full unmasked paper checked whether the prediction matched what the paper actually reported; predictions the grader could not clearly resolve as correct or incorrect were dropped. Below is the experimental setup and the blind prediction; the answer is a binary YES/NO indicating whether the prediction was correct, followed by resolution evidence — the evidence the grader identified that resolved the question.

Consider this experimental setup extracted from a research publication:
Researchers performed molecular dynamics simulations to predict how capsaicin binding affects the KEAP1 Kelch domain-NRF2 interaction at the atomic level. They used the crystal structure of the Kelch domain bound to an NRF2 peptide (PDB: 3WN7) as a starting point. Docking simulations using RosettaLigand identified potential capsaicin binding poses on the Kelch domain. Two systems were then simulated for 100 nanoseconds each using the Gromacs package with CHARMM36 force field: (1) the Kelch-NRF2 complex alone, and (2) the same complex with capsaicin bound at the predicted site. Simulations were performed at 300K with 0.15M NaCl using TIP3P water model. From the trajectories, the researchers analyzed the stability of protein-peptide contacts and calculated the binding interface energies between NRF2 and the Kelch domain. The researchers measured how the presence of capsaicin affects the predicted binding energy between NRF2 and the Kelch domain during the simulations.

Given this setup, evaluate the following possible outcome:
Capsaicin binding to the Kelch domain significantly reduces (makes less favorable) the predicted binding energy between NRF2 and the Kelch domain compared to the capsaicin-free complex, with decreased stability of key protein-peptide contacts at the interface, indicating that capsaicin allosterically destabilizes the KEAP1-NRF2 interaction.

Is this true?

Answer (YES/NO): YES